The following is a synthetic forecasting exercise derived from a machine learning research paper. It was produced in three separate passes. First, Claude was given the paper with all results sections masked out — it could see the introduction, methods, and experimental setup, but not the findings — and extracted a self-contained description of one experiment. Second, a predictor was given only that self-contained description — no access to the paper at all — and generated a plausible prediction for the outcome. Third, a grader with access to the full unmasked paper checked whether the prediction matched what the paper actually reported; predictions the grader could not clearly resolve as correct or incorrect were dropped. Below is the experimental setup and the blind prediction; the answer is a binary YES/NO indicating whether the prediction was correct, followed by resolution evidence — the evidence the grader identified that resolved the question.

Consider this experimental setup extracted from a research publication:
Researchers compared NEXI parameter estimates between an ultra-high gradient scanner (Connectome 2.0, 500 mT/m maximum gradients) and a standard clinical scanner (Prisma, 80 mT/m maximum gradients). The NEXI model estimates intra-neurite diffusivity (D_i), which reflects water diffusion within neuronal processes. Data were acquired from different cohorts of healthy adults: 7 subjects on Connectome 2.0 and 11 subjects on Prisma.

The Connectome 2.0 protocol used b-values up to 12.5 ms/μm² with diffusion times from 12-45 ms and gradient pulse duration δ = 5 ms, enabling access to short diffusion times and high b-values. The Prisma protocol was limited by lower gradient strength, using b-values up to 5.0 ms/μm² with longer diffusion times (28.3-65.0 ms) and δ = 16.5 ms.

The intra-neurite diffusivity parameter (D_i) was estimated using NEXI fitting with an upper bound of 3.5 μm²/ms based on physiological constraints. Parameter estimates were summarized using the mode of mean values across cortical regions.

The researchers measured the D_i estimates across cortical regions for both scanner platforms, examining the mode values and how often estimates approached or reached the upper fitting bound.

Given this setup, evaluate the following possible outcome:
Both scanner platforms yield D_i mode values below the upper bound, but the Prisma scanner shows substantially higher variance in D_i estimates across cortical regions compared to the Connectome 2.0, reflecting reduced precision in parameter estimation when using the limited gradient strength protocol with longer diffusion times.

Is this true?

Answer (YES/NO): NO